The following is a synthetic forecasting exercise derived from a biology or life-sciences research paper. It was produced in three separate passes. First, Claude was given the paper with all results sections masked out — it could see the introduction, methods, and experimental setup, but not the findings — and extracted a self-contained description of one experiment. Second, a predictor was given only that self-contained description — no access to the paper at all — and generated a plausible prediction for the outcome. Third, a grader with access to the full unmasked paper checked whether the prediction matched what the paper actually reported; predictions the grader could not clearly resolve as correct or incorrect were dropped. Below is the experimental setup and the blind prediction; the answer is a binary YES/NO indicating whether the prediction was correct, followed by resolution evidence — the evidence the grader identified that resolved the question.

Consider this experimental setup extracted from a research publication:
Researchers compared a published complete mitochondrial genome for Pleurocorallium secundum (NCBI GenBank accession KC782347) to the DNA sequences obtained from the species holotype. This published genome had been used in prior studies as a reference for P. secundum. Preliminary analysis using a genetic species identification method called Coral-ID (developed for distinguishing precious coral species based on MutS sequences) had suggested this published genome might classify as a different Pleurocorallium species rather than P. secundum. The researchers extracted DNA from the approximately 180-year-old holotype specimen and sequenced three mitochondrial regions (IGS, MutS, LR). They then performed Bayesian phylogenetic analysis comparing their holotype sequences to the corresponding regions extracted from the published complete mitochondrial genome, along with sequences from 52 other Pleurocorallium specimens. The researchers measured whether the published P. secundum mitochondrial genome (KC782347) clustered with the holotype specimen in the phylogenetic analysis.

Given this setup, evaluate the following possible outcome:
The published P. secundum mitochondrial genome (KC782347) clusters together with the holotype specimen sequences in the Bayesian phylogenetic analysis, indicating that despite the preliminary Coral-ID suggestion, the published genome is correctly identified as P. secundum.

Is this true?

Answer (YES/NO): NO